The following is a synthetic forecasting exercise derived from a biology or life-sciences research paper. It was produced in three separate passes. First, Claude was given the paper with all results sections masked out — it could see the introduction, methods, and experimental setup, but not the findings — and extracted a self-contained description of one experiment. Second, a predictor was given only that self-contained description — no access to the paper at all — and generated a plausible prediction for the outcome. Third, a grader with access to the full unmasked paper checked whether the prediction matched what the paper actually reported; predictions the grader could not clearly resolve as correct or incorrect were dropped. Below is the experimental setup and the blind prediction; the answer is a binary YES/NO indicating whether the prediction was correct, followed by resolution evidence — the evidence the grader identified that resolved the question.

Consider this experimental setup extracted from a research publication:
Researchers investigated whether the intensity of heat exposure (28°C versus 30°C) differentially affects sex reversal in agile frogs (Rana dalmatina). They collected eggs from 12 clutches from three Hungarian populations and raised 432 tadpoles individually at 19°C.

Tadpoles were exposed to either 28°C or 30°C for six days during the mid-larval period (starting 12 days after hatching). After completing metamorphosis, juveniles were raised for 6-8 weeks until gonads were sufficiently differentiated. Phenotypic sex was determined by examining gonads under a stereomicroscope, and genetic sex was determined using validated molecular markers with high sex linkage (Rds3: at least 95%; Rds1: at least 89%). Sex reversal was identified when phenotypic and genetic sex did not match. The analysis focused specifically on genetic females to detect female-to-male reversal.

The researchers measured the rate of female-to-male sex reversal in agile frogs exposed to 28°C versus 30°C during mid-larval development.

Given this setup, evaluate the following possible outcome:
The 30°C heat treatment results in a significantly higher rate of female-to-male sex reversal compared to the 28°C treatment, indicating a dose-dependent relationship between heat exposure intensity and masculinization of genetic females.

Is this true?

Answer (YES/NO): YES